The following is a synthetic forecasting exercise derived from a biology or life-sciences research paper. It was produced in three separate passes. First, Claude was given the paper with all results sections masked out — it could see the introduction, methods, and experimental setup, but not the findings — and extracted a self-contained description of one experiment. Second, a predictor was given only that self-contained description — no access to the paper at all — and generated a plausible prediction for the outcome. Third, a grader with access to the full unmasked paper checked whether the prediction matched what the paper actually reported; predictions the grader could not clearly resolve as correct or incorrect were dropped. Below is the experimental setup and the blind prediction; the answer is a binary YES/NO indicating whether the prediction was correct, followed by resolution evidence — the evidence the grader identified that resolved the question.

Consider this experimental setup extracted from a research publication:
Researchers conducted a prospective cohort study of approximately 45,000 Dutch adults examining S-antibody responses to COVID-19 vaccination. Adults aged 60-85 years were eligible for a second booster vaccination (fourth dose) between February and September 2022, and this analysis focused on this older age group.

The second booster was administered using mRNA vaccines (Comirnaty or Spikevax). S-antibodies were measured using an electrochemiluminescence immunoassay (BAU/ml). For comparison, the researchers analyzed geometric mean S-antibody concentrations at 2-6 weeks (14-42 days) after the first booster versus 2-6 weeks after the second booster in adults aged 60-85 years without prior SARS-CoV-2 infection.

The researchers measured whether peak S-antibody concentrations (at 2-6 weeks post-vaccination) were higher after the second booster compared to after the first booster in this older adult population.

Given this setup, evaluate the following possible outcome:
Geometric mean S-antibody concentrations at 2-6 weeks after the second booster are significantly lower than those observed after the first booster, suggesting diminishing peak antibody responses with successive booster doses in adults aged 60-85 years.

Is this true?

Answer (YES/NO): NO